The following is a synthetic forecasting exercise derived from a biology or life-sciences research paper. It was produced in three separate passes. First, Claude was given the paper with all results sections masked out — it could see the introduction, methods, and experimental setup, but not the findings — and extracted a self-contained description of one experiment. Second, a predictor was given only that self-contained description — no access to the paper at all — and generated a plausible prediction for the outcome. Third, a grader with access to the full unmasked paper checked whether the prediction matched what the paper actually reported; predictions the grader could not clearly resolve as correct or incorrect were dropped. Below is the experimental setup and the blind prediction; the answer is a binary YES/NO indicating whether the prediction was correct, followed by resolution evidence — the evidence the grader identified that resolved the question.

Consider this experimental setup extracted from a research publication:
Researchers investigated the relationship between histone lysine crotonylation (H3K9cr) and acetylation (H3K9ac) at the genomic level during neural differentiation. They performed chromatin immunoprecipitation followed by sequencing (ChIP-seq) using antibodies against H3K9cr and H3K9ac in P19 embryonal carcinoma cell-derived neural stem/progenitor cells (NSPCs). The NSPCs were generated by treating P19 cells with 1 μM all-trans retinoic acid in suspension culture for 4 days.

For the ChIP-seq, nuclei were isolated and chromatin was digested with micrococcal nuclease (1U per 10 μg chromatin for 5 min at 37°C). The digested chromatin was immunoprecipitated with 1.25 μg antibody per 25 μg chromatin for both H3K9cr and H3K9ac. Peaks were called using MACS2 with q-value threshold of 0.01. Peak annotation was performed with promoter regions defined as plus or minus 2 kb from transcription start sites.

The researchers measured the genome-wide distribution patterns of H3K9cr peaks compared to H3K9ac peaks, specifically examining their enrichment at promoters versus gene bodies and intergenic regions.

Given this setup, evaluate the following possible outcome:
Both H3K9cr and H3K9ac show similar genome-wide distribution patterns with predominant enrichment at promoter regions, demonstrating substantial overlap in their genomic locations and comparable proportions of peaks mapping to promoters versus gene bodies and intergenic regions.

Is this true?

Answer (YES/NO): YES